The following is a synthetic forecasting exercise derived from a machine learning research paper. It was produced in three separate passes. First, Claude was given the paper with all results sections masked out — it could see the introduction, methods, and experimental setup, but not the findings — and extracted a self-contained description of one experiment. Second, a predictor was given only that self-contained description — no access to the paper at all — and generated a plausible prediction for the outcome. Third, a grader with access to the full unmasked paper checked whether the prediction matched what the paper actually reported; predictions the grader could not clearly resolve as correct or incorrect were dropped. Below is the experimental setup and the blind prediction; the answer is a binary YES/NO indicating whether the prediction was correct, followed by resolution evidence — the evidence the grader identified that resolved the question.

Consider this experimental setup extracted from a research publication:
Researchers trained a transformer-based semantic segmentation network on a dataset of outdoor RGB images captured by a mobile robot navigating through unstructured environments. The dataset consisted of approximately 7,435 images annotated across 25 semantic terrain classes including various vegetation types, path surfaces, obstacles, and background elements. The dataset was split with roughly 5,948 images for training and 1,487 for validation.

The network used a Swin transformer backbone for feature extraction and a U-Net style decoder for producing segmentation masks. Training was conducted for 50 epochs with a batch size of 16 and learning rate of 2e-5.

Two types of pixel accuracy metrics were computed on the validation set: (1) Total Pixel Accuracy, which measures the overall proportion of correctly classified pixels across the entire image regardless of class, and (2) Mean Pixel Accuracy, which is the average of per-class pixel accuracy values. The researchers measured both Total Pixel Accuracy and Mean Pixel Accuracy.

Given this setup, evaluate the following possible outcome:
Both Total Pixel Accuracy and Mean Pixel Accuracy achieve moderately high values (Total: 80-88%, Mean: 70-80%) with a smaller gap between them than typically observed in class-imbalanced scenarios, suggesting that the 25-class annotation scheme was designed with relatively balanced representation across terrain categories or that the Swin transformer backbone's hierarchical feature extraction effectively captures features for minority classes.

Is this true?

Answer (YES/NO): NO